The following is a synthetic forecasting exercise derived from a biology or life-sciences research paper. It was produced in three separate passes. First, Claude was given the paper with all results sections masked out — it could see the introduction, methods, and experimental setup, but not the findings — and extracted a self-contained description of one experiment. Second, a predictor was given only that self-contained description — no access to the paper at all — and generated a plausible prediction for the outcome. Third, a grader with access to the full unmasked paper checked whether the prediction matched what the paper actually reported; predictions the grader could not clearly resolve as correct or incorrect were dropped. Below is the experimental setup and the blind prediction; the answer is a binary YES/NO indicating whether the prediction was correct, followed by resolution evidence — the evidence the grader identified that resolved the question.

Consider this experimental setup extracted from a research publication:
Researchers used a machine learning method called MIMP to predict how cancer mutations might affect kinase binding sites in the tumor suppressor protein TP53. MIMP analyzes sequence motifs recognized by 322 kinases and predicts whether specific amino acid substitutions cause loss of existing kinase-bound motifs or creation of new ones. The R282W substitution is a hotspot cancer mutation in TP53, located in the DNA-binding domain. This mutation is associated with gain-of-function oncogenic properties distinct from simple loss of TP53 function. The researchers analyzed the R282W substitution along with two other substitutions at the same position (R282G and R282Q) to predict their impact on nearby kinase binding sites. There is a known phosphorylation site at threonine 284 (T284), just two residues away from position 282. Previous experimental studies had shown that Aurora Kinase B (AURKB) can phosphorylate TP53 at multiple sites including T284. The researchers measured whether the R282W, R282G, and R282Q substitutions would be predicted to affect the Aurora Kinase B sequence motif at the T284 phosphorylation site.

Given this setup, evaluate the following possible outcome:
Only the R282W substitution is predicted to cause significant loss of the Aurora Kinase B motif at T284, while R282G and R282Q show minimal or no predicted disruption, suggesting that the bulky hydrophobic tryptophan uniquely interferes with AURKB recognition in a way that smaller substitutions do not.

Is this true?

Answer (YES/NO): NO